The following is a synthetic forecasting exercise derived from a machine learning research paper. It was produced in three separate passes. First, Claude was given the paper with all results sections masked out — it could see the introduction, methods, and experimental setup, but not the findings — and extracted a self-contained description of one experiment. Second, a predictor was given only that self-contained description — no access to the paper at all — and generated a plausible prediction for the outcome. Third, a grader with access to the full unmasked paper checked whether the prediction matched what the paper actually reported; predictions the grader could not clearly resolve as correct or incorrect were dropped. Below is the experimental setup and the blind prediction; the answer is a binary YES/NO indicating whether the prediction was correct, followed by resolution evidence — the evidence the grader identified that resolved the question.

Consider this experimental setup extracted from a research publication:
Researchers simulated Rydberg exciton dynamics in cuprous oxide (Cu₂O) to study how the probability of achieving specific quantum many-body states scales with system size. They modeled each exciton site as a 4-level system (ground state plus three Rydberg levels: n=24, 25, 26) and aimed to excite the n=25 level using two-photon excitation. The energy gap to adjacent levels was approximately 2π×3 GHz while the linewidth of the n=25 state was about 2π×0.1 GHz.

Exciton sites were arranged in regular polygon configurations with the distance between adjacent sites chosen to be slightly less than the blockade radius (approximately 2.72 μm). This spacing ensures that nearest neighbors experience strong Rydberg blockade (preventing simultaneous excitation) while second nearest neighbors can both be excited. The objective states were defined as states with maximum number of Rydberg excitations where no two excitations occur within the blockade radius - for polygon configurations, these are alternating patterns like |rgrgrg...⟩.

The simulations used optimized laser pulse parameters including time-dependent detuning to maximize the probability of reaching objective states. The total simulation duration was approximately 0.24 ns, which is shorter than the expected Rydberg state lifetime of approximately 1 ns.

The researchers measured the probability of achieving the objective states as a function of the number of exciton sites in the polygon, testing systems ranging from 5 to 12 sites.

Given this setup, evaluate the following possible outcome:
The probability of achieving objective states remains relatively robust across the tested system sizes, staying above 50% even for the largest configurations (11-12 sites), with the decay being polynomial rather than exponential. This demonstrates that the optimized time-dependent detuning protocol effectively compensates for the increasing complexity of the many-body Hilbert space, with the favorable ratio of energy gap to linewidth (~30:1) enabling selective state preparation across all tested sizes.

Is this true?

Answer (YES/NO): NO